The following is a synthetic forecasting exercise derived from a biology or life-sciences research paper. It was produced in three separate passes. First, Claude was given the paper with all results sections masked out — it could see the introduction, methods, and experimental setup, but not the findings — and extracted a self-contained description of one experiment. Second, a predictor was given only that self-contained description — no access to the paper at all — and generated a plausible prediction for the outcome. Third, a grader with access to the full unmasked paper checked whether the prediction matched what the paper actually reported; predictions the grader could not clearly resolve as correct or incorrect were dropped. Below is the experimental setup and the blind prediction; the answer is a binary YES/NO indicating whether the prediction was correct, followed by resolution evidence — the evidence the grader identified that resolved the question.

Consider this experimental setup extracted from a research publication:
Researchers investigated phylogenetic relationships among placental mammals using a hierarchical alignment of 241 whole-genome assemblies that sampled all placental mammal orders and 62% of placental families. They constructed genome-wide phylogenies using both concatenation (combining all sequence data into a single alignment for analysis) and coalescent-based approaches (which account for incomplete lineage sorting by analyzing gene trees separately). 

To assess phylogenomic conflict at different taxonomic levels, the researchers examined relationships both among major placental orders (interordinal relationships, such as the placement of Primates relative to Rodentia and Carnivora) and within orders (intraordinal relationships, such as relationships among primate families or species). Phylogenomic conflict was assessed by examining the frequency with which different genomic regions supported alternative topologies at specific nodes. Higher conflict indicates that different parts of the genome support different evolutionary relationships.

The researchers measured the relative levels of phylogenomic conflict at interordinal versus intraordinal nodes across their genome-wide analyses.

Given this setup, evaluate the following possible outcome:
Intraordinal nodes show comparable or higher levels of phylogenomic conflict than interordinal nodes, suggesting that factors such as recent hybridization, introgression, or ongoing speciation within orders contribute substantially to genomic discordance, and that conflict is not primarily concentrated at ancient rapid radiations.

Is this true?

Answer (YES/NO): YES